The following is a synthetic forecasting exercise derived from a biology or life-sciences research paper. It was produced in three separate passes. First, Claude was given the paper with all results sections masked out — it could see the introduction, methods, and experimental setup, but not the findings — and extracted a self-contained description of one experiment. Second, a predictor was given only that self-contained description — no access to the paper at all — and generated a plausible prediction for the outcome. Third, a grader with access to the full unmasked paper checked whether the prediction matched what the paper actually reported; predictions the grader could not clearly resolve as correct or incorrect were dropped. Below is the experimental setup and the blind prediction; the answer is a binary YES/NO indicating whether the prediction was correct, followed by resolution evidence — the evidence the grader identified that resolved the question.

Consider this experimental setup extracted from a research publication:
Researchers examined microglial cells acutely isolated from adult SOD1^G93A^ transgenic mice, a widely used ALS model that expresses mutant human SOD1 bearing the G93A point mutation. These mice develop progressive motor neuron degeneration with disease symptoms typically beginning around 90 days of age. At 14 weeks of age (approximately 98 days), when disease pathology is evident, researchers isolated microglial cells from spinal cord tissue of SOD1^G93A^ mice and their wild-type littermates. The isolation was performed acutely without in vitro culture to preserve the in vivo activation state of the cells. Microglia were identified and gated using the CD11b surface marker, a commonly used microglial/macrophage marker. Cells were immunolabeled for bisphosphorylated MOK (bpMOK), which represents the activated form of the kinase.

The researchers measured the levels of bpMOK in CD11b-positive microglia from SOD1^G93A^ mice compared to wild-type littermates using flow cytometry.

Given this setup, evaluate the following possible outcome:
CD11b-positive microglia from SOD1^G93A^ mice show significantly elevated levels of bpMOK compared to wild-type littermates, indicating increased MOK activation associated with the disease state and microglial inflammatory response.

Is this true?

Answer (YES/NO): YES